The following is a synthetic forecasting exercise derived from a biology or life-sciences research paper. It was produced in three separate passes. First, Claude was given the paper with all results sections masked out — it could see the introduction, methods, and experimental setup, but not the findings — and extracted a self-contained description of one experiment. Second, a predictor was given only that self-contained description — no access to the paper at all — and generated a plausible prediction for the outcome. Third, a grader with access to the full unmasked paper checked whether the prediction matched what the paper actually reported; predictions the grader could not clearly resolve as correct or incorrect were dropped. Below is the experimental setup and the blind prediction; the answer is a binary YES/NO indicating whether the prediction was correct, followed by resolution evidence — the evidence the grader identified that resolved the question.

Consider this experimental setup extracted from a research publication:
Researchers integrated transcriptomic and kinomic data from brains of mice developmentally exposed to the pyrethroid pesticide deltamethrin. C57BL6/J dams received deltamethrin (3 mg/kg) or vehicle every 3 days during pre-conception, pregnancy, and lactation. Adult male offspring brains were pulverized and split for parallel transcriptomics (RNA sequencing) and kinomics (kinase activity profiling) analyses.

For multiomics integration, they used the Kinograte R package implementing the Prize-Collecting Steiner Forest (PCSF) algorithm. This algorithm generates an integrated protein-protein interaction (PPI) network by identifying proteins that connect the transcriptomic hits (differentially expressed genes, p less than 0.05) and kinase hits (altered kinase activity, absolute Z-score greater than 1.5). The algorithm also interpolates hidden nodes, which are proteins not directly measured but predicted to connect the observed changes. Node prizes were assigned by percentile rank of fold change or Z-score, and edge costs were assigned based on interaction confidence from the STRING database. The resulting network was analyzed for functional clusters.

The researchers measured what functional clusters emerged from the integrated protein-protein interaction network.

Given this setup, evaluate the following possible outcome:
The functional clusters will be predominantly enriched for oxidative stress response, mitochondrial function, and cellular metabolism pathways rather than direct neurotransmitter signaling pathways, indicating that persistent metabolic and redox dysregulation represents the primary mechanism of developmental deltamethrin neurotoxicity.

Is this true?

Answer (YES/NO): NO